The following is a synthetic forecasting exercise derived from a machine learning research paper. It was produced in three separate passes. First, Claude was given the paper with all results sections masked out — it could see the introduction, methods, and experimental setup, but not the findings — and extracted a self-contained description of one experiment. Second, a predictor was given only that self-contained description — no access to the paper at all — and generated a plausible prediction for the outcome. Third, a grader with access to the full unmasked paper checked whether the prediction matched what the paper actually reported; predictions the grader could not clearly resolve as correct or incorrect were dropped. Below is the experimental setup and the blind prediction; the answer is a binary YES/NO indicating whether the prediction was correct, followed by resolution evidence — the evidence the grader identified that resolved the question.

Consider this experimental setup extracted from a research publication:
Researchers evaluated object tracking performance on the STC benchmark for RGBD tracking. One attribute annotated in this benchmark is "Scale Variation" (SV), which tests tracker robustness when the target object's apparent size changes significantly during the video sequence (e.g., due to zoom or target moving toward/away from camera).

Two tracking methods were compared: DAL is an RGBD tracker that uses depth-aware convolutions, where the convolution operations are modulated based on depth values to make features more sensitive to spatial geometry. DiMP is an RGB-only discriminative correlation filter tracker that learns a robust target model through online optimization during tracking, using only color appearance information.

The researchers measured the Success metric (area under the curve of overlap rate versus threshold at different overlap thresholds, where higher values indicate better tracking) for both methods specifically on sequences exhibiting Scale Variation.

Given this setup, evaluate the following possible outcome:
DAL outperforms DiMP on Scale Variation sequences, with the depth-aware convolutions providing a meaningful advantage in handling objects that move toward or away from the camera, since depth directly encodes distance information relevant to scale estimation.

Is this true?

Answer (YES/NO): YES